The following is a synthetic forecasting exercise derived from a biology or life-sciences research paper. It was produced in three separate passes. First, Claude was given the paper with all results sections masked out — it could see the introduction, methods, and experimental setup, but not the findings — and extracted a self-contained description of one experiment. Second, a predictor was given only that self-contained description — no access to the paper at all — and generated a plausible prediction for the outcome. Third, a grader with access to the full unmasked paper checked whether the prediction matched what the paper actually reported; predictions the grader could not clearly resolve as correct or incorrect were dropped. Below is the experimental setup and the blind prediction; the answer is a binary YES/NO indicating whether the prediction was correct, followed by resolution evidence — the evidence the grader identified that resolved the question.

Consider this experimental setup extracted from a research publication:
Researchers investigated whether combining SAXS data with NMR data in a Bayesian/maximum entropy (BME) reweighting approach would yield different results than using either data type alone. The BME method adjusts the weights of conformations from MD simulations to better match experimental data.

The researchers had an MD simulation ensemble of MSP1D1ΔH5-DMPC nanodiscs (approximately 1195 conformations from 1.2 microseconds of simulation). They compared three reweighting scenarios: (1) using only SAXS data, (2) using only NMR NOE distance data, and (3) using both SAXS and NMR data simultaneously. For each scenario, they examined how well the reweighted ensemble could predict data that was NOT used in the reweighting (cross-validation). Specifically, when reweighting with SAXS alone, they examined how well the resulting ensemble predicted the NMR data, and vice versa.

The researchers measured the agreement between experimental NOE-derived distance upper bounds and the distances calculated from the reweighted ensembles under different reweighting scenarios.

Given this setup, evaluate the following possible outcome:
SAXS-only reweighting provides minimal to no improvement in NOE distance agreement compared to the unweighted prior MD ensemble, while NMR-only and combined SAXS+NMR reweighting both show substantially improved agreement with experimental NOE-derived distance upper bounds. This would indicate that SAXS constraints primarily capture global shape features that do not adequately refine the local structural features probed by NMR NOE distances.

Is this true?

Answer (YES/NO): YES